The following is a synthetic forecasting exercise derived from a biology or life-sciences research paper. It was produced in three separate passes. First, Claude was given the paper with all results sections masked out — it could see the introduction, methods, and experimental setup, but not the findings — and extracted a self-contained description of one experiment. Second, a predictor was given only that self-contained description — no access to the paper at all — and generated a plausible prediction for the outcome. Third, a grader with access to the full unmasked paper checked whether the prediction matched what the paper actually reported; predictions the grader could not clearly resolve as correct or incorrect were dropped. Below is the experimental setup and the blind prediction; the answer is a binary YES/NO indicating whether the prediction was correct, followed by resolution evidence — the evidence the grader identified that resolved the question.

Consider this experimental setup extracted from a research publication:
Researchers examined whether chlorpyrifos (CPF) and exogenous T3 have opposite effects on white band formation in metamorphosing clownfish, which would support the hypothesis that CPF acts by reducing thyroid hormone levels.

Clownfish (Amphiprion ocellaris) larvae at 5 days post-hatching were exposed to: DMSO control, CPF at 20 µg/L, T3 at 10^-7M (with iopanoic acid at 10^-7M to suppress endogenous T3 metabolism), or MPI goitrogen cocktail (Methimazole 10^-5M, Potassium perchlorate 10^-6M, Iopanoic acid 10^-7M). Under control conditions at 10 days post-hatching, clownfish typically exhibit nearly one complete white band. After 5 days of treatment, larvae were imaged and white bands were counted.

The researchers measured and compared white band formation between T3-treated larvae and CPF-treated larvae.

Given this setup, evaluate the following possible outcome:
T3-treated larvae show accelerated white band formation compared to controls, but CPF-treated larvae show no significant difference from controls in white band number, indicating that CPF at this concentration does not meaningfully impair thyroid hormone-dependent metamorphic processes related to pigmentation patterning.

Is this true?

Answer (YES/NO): NO